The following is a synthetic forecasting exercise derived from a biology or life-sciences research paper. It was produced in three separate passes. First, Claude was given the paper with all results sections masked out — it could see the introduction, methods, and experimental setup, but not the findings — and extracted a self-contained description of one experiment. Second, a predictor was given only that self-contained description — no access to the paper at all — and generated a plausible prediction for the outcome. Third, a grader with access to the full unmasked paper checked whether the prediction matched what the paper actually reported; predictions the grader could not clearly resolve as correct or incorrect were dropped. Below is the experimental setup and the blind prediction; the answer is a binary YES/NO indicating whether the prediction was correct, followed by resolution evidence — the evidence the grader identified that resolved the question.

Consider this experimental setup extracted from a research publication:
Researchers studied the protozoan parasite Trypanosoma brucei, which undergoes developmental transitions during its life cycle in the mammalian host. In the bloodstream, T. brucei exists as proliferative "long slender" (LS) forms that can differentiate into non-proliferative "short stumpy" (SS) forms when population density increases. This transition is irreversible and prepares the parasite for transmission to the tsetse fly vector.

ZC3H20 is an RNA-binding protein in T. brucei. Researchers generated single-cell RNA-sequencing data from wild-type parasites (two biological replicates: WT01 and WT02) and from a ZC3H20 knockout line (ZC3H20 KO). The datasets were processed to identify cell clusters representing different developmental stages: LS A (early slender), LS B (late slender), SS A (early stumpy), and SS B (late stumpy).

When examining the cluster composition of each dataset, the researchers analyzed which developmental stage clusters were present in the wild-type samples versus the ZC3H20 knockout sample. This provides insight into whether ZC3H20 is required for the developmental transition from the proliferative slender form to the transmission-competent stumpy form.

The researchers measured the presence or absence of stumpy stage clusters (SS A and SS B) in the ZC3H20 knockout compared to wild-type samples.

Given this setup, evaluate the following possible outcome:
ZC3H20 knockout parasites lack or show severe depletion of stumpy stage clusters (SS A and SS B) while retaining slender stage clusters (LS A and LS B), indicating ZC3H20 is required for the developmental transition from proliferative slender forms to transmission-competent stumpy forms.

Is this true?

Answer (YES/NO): YES